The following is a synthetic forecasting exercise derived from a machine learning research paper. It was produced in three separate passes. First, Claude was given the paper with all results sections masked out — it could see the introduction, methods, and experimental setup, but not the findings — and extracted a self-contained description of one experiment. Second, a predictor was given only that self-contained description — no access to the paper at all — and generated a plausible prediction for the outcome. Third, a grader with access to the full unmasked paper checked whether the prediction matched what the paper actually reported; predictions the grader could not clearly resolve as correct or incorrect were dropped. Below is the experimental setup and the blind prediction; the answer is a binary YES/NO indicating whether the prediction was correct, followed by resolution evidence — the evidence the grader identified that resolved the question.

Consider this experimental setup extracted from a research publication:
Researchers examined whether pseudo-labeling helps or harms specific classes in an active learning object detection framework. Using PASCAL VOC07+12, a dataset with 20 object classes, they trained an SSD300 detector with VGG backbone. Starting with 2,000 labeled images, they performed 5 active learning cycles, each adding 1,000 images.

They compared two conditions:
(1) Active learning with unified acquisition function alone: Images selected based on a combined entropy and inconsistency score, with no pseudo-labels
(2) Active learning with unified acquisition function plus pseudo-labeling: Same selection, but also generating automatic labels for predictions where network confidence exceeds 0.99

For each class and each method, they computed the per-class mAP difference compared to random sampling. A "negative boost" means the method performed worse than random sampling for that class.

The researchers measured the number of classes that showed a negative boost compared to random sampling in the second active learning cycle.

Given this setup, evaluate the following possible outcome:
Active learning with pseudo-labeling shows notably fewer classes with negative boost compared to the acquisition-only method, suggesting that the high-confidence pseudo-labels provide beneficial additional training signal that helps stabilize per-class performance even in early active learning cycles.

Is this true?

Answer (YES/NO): YES